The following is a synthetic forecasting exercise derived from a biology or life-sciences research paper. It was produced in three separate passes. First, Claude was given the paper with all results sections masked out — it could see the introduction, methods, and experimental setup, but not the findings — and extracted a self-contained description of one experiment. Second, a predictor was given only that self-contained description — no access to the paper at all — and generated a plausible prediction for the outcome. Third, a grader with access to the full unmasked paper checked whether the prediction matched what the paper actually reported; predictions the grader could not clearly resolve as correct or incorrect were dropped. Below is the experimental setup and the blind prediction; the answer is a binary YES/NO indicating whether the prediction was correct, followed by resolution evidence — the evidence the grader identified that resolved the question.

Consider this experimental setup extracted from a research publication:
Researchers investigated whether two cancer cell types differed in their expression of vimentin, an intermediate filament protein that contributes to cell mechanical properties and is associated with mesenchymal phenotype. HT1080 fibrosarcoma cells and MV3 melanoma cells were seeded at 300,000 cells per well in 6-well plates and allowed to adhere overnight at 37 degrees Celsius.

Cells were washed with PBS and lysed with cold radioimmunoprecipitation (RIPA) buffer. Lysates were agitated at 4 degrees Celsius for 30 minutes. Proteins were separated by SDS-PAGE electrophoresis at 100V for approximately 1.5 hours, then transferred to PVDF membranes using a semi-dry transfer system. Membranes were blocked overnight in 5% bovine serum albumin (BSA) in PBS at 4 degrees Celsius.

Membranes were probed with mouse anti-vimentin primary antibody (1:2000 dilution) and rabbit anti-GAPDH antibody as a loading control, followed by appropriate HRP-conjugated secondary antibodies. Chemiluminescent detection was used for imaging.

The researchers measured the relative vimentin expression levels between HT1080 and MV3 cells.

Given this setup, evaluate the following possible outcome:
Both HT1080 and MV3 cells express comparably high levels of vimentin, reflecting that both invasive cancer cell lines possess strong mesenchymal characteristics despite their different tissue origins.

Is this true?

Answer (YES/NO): NO